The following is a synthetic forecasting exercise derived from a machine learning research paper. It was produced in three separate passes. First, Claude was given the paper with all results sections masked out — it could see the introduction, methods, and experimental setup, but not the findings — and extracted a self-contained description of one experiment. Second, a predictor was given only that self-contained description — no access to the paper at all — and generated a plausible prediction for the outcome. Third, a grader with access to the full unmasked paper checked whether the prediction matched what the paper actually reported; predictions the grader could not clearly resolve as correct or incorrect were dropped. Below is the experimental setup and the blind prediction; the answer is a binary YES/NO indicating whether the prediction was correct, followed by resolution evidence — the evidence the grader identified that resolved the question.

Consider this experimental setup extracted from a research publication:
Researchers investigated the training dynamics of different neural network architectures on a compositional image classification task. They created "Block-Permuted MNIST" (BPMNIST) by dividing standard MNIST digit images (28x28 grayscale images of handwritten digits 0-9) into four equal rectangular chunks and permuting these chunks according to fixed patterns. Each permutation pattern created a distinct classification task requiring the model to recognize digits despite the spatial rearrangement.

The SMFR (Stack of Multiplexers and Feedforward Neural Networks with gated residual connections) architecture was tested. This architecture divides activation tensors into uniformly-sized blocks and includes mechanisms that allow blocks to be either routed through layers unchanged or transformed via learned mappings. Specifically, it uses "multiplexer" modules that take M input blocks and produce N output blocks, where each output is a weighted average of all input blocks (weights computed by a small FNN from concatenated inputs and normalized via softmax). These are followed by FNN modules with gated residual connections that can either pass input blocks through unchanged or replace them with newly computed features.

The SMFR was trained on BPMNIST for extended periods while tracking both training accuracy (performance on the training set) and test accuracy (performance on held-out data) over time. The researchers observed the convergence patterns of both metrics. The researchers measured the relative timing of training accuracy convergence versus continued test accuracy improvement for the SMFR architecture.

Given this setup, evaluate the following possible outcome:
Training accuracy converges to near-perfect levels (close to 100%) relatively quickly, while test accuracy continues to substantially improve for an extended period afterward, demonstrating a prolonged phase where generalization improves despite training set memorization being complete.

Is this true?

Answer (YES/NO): YES